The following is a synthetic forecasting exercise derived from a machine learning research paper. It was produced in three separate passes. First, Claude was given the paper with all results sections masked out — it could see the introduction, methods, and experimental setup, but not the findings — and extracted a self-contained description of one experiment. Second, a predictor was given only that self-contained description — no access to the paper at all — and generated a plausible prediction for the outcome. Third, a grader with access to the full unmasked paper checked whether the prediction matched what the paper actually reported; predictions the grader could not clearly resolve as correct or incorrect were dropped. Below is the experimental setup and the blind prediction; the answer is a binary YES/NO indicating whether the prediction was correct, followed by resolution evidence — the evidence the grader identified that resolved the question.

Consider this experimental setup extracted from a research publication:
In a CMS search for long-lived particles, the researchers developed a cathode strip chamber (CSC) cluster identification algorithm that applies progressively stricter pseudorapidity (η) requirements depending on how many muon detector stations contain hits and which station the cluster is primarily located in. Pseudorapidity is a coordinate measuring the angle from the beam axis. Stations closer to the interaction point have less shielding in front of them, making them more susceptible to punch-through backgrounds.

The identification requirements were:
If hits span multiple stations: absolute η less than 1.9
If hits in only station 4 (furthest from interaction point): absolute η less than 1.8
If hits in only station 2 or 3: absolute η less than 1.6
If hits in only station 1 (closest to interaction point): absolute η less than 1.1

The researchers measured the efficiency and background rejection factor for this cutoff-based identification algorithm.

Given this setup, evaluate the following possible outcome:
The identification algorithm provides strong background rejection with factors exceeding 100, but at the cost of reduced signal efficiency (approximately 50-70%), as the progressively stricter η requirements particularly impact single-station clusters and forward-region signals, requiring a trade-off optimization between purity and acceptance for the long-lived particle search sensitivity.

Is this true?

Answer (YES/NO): NO